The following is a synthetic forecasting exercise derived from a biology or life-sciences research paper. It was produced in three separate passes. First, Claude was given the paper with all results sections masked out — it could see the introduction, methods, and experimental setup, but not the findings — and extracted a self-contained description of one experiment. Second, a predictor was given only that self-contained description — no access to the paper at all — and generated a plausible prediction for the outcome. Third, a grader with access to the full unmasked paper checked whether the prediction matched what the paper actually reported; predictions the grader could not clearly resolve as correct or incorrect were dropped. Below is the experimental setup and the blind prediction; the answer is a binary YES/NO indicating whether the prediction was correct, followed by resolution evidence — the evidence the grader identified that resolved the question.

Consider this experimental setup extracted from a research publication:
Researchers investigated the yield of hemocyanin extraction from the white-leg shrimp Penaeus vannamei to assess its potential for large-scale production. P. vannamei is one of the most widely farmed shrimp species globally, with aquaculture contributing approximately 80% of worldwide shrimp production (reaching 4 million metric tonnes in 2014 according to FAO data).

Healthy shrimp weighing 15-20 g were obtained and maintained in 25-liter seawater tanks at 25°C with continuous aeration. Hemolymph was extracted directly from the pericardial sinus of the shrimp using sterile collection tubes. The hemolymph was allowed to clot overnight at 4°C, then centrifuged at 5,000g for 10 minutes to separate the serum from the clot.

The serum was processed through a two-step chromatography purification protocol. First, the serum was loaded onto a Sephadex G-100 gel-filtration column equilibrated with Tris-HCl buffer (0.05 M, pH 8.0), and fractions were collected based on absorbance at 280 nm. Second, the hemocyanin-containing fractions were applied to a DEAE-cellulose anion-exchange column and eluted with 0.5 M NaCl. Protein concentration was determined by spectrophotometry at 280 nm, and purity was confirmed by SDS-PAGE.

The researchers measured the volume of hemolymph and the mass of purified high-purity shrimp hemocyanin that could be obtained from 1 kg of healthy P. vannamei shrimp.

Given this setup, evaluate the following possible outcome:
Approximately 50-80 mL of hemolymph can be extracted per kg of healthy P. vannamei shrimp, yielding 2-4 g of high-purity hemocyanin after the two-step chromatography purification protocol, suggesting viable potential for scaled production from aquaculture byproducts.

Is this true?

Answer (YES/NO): NO